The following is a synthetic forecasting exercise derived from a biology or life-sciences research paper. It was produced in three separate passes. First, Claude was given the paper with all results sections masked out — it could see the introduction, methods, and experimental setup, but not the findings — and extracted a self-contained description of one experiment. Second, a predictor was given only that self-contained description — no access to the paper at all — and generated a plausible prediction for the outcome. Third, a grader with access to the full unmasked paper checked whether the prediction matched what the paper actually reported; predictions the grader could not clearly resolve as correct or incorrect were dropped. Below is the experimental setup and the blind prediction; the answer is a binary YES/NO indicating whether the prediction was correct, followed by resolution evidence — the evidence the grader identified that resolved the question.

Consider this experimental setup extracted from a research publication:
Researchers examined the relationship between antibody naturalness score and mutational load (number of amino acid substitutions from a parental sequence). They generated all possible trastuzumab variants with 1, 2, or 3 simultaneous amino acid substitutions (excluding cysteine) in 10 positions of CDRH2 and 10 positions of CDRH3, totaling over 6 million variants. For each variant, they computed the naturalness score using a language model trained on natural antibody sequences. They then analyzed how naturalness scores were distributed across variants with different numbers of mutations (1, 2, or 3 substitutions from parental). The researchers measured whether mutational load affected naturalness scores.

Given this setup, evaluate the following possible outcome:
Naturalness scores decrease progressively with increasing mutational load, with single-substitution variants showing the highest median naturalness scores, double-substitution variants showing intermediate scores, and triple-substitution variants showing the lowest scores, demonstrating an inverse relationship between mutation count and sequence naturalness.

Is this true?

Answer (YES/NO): YES